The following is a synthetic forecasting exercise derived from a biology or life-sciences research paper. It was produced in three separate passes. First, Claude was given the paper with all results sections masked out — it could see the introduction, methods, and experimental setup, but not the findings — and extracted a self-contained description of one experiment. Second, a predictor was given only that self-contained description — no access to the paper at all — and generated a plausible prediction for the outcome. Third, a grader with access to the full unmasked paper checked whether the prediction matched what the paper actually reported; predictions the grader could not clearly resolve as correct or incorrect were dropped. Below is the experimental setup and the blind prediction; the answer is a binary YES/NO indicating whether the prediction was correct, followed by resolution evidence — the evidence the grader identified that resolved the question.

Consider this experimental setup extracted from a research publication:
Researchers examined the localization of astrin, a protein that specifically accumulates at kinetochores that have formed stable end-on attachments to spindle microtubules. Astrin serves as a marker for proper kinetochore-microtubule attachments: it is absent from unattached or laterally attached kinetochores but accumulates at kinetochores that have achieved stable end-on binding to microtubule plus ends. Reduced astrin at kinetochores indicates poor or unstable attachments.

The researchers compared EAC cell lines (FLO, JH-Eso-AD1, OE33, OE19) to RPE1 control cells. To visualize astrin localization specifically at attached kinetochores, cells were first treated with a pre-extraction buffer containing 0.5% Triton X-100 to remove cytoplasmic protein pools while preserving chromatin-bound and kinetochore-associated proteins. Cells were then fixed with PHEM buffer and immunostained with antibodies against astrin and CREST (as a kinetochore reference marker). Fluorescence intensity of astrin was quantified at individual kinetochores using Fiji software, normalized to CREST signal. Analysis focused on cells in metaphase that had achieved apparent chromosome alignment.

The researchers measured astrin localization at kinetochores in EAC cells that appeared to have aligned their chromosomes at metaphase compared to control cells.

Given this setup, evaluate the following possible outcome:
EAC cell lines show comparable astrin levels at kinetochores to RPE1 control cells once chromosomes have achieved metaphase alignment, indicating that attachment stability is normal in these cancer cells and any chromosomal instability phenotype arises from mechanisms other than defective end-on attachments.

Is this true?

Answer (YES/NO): YES